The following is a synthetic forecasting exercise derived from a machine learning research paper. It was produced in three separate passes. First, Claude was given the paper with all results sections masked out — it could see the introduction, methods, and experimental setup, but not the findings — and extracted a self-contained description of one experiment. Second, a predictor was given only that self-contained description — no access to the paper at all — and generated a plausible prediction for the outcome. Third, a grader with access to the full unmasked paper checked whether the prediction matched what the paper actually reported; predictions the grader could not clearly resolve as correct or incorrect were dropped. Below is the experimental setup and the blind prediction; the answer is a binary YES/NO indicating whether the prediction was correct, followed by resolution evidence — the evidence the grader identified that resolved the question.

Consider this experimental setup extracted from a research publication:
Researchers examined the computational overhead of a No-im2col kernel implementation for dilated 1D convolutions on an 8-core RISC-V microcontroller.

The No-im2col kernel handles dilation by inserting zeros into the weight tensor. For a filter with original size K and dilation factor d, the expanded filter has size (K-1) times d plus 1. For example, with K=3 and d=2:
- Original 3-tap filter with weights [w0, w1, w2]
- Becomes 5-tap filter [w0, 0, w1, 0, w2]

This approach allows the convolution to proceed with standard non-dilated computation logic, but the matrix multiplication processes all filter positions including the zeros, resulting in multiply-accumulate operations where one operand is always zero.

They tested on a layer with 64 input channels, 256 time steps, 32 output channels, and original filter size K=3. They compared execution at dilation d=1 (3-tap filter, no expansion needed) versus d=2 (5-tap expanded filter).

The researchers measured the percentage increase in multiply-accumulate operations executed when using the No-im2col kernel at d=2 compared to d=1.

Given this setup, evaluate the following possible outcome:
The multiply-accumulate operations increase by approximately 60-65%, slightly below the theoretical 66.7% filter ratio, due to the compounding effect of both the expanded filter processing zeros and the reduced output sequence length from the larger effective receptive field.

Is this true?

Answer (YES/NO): YES